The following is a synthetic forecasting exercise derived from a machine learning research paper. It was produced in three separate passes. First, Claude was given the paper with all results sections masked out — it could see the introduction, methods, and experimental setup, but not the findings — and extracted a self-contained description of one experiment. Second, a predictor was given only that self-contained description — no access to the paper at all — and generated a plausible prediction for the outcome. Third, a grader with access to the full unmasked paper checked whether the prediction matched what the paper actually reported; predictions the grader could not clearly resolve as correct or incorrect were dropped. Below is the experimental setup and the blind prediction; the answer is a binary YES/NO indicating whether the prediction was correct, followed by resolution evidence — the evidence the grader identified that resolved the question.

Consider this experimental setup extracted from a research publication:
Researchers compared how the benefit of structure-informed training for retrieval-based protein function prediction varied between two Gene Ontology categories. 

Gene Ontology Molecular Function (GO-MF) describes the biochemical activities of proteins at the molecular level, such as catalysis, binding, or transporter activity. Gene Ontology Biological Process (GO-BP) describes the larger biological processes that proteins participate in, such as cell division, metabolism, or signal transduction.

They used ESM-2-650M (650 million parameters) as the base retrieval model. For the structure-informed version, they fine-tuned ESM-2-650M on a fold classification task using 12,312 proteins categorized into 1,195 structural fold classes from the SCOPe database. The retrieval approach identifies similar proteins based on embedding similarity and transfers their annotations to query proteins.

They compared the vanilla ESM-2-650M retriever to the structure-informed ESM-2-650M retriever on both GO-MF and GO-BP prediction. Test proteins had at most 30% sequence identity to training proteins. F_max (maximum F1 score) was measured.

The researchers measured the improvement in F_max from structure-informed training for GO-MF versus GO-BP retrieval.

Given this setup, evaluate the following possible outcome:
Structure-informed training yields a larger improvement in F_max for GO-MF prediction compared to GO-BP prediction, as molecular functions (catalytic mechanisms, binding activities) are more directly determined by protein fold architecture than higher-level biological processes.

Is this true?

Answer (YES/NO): YES